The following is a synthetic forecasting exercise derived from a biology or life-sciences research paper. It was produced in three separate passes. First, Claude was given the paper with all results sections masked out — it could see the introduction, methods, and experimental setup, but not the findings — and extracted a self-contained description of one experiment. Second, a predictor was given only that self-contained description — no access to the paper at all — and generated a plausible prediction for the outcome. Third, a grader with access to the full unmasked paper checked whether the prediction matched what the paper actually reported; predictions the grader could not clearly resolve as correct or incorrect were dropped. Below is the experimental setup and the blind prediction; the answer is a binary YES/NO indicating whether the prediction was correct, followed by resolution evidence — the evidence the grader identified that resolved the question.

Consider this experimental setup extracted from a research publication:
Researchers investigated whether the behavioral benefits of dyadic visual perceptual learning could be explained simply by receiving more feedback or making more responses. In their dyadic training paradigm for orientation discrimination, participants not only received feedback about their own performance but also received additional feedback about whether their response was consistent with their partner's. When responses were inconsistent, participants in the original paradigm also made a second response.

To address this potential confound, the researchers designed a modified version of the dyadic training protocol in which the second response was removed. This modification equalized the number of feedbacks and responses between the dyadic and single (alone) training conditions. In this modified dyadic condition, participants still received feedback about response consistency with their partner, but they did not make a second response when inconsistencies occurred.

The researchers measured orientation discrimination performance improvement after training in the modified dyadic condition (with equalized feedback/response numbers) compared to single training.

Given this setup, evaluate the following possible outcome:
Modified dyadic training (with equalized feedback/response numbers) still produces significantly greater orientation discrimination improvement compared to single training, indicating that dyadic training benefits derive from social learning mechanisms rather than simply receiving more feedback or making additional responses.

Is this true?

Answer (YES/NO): YES